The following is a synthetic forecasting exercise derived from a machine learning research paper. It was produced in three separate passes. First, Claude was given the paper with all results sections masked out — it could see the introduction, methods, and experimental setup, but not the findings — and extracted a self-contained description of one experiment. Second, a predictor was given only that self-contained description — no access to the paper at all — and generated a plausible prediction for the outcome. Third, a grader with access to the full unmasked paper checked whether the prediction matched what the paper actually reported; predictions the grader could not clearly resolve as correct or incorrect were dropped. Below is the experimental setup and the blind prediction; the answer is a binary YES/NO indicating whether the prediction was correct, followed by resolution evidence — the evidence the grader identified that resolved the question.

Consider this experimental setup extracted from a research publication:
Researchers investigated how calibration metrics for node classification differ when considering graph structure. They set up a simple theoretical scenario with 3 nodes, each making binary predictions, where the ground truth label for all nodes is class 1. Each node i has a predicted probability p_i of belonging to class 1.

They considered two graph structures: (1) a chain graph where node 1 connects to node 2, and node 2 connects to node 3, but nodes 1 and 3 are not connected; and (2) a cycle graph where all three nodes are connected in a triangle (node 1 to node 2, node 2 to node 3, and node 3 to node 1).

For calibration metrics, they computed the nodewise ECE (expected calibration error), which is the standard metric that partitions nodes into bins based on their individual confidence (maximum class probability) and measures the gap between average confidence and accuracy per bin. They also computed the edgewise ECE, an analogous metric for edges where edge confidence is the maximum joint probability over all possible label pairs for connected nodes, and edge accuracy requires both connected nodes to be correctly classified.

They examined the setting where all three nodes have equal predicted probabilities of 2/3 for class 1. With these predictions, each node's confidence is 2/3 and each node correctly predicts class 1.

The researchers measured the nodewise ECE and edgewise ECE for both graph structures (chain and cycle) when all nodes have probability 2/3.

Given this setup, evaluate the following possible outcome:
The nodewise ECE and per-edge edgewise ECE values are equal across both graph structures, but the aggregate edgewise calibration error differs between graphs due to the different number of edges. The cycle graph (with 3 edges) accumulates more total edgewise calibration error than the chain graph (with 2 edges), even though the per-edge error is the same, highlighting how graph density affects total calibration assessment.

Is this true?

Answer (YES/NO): NO